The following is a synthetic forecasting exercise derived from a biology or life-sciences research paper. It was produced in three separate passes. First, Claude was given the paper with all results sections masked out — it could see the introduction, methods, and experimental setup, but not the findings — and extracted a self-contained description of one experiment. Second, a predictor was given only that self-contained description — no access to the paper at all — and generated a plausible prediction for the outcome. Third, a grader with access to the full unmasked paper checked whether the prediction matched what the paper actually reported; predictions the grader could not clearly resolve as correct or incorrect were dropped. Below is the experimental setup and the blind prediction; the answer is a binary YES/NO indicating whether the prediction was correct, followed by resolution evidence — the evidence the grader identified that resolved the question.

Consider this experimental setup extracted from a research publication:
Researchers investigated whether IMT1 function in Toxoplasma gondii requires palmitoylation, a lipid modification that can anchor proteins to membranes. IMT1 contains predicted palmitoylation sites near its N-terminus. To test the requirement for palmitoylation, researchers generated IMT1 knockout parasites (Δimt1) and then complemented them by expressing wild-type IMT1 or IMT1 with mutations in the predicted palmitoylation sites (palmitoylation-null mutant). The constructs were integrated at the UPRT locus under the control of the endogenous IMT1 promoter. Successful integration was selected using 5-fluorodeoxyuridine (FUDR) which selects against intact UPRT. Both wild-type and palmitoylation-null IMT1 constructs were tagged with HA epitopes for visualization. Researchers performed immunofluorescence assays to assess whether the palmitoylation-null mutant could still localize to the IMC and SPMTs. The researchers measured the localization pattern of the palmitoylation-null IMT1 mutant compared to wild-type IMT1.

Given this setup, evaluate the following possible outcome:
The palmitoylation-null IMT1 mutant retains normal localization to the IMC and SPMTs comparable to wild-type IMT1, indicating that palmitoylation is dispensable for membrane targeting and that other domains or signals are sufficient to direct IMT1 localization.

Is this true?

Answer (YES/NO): NO